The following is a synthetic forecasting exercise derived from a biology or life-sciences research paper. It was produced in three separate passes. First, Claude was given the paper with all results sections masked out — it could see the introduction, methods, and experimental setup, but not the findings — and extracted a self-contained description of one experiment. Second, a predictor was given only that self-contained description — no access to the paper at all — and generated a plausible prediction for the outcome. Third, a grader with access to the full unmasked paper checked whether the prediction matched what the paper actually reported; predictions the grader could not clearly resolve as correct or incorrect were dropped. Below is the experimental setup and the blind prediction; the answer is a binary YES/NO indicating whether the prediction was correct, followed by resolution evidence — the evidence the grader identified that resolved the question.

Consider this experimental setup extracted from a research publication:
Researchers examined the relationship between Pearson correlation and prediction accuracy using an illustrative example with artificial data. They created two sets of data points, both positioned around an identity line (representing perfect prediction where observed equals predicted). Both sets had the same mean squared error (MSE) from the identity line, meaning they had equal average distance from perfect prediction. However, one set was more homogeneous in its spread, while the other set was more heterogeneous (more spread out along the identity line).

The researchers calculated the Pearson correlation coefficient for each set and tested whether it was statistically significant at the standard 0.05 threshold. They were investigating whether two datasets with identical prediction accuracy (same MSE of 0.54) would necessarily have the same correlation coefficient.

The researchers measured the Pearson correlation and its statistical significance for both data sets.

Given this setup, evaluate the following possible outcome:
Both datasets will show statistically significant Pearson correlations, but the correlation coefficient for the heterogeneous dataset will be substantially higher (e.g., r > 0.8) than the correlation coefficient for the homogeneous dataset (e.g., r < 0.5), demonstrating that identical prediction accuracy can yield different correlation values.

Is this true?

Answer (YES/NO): NO